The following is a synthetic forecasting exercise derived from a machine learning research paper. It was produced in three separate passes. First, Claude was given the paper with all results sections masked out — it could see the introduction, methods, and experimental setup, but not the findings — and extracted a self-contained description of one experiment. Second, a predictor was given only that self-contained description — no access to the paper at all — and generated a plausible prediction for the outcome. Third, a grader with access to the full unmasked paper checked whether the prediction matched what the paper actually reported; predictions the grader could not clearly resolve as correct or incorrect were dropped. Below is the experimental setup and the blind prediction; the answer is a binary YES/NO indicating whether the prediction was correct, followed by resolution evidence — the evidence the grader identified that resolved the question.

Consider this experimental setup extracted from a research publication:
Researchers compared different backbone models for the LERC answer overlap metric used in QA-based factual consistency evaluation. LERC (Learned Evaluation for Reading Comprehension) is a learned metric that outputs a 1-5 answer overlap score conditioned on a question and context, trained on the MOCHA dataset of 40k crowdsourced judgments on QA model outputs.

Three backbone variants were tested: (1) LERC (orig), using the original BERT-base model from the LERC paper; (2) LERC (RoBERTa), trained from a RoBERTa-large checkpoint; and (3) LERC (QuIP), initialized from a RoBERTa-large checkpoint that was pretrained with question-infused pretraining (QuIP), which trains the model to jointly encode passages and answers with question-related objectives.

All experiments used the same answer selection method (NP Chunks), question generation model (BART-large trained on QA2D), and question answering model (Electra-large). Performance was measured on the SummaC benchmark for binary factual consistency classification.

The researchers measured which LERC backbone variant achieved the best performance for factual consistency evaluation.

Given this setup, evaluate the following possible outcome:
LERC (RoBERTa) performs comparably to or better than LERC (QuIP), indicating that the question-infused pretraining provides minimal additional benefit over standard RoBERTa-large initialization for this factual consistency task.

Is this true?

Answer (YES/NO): NO